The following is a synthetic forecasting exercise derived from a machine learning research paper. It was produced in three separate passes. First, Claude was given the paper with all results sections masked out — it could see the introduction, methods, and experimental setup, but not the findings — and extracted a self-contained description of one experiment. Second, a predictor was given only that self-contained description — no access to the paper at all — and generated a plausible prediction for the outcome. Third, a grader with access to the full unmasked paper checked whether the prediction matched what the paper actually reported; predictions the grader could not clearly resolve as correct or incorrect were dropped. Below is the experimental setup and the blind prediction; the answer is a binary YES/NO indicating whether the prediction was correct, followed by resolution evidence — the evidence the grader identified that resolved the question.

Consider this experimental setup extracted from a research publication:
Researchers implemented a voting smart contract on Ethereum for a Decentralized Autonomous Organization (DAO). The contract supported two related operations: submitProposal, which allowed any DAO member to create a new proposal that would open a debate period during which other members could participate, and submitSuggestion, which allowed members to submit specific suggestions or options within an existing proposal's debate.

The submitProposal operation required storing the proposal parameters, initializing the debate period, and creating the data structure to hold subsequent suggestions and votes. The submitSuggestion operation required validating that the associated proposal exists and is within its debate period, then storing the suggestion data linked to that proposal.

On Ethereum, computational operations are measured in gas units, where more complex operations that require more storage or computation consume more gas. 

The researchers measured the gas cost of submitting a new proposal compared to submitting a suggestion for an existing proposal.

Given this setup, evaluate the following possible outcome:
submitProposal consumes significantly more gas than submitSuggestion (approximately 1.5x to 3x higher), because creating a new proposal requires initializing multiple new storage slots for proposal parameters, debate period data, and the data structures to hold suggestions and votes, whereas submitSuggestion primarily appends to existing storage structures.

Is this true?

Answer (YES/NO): NO